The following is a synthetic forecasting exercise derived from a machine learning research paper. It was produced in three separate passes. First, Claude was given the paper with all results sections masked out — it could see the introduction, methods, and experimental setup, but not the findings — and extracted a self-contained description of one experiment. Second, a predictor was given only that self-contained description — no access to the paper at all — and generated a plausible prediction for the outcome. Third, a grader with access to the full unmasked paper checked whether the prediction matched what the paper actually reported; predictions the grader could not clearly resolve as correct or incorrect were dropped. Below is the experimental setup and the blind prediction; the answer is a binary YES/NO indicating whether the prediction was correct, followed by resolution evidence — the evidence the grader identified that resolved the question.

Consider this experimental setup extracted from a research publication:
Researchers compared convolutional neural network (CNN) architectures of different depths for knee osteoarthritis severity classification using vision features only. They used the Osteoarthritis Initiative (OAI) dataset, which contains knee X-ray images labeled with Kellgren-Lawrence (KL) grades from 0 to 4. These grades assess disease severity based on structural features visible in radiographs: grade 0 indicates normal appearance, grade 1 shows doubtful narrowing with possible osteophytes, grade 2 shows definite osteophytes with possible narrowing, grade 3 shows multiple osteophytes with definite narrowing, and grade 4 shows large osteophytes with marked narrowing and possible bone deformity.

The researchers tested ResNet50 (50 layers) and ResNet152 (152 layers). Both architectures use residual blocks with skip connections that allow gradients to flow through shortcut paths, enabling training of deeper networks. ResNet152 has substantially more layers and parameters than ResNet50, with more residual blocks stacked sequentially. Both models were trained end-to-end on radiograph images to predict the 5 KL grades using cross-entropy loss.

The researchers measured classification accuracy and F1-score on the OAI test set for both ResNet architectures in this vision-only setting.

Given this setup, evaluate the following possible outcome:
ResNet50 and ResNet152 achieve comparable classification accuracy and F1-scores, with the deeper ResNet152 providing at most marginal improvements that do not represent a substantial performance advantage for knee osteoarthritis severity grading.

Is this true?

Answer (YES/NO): YES